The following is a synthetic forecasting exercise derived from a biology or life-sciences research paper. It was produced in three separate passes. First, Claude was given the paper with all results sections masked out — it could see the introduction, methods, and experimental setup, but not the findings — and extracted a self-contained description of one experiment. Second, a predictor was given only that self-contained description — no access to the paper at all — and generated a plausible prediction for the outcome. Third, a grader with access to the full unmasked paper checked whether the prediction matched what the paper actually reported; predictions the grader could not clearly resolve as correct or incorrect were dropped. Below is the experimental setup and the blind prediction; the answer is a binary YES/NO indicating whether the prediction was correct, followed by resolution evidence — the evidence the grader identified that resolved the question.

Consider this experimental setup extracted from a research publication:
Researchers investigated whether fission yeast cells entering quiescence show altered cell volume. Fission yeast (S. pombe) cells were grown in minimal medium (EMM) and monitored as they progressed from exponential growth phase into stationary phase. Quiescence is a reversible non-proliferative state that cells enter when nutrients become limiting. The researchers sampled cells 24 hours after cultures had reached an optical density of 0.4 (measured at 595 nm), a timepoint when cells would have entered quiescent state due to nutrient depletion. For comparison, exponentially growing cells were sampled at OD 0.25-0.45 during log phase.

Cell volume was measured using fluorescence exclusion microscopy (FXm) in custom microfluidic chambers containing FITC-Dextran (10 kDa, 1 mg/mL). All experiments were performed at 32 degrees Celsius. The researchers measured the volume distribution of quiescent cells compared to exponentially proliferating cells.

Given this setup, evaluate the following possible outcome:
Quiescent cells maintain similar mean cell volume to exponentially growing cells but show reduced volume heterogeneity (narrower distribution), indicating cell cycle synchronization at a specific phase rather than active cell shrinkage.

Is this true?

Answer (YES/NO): NO